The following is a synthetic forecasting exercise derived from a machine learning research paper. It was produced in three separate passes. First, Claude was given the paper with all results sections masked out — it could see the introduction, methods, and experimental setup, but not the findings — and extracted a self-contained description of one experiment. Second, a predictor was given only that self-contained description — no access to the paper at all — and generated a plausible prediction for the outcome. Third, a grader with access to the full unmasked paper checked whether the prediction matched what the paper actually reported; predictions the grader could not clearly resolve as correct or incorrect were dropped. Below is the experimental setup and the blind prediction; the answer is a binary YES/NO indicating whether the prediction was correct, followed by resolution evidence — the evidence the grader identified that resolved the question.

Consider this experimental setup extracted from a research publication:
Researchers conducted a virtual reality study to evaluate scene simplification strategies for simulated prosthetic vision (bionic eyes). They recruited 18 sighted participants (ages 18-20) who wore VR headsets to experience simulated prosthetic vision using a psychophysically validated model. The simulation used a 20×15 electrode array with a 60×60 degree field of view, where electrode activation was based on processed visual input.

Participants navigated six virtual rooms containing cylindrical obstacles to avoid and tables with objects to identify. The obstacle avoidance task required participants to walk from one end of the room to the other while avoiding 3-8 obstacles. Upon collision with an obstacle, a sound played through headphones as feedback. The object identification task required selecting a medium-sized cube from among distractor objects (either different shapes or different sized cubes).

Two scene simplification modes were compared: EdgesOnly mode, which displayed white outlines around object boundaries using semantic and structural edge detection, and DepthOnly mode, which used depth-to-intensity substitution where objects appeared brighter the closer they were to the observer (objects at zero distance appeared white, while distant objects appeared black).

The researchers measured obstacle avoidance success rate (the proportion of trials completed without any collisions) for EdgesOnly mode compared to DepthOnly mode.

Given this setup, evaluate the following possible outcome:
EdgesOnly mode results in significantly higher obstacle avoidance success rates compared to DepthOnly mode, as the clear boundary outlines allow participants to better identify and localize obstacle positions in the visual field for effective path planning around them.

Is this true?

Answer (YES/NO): NO